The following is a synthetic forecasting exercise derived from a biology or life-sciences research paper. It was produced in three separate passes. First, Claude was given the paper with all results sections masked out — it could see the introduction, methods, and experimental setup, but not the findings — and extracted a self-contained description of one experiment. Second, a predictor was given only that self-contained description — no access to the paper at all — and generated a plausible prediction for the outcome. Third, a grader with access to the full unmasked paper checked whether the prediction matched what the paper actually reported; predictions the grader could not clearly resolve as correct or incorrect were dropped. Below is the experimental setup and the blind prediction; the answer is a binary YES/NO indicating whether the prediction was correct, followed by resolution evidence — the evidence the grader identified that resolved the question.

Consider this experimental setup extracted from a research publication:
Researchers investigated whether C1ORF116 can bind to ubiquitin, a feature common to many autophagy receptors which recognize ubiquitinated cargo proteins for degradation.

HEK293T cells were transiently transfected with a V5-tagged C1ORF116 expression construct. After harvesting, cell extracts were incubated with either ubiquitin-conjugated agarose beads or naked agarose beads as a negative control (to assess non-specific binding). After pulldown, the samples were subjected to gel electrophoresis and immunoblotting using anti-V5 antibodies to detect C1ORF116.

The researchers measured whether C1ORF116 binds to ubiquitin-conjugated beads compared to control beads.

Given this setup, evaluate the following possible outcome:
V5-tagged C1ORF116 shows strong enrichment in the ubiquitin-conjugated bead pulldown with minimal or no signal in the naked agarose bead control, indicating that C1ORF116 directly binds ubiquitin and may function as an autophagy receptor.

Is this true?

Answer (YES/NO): YES